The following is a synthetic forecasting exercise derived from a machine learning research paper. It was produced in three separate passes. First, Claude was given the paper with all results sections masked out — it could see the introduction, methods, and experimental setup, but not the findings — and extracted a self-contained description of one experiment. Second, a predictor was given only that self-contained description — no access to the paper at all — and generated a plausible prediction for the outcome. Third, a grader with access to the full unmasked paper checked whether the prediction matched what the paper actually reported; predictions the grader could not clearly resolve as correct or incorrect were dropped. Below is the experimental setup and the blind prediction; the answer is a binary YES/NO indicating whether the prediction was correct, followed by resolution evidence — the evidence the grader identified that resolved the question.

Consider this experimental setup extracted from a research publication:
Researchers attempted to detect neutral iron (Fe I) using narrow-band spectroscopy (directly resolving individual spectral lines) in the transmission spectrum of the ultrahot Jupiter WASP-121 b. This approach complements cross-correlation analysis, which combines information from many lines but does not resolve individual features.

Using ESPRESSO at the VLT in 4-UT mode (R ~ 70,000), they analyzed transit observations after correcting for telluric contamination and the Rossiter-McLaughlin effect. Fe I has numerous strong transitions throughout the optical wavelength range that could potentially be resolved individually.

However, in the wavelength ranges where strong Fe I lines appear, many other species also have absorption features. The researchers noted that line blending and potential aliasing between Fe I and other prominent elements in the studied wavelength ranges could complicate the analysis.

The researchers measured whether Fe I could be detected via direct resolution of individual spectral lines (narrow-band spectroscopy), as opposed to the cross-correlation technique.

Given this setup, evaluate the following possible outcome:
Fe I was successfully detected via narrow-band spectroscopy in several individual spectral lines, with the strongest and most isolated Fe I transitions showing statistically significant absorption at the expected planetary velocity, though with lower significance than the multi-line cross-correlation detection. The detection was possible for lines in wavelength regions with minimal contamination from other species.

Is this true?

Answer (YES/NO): NO